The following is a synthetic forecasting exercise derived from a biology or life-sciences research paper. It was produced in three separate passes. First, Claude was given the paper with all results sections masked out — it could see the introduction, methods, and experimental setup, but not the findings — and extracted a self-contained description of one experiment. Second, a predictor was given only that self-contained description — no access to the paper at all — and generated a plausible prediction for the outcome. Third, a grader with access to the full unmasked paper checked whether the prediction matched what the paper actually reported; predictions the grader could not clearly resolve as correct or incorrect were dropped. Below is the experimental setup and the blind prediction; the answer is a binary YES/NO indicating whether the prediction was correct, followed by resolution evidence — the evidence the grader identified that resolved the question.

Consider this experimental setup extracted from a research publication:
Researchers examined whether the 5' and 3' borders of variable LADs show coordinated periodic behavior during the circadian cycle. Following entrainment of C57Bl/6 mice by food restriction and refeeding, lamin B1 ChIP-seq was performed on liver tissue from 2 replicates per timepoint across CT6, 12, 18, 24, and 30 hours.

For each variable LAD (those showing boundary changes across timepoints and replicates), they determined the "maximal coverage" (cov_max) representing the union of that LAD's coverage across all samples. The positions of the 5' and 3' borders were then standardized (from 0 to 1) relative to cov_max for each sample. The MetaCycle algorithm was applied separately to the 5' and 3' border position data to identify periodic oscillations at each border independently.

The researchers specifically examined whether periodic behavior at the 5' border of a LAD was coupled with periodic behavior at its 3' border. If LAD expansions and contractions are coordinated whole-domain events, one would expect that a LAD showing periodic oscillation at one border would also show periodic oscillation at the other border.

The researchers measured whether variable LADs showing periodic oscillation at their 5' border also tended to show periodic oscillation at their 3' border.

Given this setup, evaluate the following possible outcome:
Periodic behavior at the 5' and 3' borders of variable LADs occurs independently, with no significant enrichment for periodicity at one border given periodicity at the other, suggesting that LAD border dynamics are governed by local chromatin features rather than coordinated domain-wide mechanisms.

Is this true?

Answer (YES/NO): YES